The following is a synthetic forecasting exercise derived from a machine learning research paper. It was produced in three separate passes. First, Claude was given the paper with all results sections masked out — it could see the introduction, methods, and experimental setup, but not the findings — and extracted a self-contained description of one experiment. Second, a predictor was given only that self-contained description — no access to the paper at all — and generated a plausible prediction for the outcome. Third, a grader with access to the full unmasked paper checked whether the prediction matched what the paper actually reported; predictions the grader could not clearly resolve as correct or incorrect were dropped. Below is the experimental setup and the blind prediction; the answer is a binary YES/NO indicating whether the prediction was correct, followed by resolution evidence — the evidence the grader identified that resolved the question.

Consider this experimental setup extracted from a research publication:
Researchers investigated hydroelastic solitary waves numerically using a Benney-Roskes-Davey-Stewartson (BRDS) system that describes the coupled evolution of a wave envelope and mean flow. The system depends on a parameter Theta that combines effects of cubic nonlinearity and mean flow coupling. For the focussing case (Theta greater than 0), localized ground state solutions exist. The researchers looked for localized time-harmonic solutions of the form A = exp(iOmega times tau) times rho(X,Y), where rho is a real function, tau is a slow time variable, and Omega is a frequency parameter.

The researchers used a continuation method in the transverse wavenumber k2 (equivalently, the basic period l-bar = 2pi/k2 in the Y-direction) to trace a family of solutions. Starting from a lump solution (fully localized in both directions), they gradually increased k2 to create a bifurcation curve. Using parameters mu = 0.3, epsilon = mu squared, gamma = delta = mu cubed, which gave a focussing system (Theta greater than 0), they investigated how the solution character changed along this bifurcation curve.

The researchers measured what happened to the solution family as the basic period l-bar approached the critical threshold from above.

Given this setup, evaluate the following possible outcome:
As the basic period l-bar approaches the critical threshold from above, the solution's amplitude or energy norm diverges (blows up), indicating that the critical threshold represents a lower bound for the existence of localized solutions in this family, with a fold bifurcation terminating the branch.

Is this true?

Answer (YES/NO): NO